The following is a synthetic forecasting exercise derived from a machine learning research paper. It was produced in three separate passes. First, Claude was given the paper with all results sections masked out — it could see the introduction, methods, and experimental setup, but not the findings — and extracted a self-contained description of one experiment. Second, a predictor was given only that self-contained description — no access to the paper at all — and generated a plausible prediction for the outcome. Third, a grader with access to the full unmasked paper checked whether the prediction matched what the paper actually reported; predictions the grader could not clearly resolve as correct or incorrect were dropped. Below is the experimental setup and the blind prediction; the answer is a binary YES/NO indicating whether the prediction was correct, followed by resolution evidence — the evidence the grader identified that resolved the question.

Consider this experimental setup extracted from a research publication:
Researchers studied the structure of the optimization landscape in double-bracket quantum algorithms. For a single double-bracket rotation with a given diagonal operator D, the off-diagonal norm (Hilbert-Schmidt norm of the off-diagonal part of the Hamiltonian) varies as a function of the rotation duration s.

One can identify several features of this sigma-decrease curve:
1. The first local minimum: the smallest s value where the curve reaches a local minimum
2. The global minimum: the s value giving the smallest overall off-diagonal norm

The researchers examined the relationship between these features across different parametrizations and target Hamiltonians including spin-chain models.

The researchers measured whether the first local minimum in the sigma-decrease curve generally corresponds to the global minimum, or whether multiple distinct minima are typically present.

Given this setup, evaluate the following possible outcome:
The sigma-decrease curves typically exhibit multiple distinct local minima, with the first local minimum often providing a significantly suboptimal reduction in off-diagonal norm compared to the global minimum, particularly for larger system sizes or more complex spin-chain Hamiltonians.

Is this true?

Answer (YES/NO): NO